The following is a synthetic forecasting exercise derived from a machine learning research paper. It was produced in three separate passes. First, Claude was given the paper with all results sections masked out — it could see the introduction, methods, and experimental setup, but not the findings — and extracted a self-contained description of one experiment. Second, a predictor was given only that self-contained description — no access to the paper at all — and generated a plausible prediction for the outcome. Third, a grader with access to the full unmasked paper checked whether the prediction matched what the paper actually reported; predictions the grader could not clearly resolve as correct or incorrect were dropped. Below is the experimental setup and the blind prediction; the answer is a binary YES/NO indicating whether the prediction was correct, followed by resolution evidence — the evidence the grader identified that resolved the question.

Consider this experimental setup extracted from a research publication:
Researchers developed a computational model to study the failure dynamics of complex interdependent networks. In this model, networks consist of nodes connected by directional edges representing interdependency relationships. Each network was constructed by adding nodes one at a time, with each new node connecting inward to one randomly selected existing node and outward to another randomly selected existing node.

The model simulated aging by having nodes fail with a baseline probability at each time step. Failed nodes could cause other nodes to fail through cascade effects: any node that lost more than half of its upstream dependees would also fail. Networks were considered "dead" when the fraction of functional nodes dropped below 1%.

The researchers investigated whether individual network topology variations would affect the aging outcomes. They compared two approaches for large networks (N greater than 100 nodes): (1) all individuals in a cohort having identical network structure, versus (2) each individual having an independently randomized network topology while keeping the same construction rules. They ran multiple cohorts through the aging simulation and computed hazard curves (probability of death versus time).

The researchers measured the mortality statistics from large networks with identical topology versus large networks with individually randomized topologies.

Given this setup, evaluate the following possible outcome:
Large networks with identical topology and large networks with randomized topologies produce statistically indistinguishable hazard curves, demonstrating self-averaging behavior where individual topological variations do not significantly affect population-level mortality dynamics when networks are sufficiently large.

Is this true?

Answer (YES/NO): YES